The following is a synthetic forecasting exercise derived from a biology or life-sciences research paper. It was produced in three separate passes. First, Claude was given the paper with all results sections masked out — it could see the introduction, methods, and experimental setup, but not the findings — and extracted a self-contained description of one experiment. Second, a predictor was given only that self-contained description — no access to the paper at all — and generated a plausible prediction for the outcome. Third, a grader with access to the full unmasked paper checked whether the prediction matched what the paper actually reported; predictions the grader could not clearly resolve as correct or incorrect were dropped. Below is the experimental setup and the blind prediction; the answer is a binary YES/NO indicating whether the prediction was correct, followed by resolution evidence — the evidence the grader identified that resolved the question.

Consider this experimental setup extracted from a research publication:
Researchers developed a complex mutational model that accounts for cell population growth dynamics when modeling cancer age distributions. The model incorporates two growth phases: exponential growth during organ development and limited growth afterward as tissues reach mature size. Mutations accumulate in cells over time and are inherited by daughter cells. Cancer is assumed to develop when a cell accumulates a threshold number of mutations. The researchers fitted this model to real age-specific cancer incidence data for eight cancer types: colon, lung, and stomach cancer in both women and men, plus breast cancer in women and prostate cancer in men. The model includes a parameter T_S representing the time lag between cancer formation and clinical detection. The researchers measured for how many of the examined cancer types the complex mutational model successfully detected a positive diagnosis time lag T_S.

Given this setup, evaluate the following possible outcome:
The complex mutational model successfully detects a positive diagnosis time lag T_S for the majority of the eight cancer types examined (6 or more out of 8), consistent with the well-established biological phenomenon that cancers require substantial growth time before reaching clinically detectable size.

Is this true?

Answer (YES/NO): NO